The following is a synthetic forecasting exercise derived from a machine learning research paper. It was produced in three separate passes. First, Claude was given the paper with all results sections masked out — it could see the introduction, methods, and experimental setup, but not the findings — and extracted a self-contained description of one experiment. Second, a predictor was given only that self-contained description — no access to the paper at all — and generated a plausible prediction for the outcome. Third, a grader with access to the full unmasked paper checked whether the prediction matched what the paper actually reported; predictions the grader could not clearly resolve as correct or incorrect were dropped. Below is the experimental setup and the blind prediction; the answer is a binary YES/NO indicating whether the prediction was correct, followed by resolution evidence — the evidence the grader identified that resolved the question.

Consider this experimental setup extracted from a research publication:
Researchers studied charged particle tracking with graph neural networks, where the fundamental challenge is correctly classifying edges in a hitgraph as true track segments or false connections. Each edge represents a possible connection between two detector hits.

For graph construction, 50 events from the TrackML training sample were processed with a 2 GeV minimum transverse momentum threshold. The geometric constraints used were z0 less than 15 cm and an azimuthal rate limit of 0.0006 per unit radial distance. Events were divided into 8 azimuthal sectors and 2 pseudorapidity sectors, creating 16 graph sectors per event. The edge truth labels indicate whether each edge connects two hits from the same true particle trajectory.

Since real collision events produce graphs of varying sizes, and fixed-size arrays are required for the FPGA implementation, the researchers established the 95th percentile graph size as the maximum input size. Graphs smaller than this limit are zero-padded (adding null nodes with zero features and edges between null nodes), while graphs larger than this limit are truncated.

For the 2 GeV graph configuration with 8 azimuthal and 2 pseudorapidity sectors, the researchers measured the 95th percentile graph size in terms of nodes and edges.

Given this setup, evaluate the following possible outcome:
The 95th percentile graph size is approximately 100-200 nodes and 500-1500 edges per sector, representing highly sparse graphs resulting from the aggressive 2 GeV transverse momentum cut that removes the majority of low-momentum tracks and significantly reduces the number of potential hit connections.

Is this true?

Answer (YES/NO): NO